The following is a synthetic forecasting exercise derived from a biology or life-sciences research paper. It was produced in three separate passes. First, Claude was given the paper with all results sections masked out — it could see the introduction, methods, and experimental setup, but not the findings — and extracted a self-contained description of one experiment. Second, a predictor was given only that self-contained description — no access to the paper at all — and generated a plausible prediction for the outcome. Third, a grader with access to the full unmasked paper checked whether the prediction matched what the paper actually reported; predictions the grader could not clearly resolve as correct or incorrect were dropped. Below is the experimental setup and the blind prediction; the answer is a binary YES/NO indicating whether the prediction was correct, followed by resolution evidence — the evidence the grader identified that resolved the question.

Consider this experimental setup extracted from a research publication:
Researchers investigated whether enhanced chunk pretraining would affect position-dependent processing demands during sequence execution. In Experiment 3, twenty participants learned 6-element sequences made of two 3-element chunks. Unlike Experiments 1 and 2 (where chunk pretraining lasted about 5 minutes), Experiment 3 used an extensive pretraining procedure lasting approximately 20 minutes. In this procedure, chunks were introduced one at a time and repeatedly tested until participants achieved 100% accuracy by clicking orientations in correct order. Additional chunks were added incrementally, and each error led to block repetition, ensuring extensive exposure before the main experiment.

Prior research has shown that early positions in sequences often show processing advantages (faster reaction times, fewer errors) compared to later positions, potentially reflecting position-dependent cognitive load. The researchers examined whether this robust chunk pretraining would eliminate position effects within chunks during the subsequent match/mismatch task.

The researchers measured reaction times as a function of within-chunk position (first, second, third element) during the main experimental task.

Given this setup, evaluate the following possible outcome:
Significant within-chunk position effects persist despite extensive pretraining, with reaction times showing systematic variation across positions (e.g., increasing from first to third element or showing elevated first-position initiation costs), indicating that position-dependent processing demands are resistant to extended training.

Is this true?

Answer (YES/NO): YES